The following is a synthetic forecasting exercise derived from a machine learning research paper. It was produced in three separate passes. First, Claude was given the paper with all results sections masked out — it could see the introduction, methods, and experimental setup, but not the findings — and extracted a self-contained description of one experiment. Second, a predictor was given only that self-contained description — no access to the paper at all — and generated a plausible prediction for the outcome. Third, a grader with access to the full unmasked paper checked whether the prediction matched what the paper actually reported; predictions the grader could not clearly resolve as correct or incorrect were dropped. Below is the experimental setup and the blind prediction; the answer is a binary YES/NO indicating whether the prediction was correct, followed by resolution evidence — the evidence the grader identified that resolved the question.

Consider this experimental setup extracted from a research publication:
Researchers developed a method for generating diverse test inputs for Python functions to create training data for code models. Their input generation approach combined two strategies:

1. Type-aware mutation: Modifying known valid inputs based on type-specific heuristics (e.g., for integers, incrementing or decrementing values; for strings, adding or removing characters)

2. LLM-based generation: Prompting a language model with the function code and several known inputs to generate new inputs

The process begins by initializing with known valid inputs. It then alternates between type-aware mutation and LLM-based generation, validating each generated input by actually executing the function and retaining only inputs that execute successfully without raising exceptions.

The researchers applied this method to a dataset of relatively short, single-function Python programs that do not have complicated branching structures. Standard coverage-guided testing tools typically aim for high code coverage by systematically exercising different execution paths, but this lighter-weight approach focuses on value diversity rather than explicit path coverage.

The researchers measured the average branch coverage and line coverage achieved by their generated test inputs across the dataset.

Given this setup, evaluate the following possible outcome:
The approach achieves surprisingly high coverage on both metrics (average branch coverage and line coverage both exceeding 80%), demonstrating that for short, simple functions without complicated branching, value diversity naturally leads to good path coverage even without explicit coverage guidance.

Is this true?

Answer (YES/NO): YES